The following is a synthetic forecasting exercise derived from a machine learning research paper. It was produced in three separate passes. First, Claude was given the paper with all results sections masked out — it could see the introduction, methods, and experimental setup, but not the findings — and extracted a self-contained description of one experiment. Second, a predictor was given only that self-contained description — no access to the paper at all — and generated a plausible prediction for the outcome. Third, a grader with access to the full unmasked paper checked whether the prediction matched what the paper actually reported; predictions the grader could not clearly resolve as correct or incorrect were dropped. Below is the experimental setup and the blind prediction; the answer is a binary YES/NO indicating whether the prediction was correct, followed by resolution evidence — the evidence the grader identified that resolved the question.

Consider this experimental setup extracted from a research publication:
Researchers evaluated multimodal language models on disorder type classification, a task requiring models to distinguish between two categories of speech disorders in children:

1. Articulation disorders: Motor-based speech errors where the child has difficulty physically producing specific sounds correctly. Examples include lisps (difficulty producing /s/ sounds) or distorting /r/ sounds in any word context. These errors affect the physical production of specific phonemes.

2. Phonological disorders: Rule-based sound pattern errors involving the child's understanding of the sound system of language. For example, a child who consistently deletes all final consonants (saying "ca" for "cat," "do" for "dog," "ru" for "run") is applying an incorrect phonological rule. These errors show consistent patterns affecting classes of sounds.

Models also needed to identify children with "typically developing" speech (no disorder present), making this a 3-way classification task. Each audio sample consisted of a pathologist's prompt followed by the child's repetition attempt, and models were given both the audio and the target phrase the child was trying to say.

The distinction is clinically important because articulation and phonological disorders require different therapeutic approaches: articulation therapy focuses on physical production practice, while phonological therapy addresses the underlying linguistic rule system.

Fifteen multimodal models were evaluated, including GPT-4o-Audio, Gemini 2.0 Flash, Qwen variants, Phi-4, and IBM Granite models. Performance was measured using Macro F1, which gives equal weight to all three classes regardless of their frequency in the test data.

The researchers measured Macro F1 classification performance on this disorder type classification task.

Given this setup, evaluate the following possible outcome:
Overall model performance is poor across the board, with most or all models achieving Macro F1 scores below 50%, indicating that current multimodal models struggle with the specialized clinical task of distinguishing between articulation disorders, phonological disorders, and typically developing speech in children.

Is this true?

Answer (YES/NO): YES